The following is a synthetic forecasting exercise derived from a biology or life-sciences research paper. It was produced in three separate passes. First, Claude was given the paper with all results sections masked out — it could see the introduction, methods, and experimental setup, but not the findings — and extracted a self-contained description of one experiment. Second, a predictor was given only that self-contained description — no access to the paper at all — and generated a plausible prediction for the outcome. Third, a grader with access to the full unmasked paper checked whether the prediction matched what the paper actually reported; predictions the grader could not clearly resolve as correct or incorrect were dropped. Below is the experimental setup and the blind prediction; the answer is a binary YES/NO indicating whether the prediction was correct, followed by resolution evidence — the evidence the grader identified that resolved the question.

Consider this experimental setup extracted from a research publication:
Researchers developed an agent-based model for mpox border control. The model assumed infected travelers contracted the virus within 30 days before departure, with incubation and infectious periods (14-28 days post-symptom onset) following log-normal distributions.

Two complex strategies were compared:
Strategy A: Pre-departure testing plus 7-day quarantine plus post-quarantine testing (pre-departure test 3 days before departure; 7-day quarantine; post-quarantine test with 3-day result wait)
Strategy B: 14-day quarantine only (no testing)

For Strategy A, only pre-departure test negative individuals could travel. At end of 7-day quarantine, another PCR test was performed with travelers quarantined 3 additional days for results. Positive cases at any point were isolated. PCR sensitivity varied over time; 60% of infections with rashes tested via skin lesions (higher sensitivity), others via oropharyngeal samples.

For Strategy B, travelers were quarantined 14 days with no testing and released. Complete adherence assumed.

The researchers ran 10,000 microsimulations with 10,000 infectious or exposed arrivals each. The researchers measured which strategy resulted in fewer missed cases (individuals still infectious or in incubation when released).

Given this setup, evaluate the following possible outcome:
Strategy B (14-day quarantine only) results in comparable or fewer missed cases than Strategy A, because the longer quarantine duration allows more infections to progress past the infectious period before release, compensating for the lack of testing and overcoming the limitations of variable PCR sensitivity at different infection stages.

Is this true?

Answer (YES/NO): NO